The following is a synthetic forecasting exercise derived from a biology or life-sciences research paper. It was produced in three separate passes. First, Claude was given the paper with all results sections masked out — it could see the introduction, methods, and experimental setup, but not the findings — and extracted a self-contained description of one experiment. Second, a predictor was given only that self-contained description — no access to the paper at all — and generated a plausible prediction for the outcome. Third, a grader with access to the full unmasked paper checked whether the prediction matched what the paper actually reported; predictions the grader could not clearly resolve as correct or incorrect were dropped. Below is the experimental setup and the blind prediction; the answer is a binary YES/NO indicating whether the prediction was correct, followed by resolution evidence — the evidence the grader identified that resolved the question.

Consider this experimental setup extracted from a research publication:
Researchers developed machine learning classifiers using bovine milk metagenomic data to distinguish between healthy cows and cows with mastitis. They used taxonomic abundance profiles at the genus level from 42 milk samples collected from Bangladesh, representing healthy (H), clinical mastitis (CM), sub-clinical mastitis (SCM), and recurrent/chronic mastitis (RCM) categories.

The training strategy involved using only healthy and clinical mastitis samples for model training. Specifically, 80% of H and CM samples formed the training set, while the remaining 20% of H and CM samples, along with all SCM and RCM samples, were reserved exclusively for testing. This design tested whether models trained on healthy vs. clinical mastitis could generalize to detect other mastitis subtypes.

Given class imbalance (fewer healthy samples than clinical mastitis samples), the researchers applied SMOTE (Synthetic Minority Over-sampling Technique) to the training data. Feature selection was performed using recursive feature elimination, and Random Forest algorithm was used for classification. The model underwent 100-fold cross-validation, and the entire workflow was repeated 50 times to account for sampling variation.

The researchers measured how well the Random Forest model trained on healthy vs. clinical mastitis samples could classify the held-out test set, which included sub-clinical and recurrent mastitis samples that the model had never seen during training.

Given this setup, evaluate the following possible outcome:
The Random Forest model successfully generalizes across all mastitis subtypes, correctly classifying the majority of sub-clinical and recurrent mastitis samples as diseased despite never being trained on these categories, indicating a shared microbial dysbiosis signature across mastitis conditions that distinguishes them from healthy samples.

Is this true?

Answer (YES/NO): YES